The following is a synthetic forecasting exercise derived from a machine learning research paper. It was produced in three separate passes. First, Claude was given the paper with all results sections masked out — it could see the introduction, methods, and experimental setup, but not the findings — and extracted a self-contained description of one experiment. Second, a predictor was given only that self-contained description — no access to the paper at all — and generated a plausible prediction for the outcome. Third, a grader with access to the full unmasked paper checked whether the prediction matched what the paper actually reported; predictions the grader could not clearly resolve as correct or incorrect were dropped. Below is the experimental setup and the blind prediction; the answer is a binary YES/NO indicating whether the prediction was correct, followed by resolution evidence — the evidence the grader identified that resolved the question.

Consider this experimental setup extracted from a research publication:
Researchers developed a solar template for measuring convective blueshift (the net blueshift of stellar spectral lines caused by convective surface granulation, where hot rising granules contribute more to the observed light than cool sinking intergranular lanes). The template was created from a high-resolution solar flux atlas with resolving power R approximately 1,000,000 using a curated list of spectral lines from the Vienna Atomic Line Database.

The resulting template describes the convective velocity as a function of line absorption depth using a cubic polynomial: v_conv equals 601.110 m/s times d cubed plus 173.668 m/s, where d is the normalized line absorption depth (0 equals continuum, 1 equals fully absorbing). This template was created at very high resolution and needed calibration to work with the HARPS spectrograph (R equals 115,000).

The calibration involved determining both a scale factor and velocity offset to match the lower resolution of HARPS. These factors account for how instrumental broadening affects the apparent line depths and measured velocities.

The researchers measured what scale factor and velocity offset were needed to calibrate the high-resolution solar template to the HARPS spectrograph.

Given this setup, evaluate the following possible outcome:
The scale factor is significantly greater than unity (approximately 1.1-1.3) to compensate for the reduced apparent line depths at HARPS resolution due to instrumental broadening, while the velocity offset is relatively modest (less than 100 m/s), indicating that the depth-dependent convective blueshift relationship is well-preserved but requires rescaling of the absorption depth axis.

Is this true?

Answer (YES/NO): NO